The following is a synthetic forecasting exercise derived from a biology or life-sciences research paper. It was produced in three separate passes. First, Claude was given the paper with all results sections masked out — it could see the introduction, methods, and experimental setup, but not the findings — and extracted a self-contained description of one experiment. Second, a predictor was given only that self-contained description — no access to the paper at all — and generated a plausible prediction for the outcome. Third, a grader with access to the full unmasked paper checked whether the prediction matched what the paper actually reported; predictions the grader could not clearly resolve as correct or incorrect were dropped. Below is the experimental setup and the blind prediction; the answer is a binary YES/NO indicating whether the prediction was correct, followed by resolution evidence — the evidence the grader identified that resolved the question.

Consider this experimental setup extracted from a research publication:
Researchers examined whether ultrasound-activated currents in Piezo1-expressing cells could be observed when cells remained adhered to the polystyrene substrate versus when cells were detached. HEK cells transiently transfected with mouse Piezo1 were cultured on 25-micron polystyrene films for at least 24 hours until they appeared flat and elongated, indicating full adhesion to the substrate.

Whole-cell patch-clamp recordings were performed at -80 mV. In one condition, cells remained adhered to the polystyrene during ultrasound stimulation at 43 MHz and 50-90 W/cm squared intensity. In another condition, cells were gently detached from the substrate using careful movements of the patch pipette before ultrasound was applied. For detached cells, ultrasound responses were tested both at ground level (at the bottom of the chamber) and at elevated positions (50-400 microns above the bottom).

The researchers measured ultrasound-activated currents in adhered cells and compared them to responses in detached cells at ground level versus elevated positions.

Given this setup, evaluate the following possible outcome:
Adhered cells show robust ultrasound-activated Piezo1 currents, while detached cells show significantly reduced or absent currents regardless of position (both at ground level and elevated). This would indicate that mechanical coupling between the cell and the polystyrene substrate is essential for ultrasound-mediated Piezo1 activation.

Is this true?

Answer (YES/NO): NO